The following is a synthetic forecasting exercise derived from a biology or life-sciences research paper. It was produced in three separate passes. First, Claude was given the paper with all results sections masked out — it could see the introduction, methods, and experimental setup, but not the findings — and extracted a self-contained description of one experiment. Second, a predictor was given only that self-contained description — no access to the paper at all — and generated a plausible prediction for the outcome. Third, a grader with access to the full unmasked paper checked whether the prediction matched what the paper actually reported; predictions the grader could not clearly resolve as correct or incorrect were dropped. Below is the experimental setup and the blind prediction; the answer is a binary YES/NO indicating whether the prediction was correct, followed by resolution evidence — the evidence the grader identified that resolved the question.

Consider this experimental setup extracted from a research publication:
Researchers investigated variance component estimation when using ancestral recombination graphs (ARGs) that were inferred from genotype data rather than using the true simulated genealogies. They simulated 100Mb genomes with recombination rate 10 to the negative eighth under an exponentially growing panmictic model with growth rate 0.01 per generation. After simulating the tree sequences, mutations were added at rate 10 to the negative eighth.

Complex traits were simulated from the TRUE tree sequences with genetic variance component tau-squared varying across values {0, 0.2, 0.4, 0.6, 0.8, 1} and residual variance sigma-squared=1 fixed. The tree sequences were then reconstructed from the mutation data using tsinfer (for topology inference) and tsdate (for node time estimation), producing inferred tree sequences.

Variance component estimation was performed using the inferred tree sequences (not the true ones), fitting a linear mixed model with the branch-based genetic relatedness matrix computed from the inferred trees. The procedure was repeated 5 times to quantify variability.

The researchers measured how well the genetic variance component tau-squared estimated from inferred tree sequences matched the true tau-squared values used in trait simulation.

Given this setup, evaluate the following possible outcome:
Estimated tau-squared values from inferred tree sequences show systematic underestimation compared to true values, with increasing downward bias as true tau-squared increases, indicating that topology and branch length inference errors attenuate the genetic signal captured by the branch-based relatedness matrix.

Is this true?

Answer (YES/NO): NO